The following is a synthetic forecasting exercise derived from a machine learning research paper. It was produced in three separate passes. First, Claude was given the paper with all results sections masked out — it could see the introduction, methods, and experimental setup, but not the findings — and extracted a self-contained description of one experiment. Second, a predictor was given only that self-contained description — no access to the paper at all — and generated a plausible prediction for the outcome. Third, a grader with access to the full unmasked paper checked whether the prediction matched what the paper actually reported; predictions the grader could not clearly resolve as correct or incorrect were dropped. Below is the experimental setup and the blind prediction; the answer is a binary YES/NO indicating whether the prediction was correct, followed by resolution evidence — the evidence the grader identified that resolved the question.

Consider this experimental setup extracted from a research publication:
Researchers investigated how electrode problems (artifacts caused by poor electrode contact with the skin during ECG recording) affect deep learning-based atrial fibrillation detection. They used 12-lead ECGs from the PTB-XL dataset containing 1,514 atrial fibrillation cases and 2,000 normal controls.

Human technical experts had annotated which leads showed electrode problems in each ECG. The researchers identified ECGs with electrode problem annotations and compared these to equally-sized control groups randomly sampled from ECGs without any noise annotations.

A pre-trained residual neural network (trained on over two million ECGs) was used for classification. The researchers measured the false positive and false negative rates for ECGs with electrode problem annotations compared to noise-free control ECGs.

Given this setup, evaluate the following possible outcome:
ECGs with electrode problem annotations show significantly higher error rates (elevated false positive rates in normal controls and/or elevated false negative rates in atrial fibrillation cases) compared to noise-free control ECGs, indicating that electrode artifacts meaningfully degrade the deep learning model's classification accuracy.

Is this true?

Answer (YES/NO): NO